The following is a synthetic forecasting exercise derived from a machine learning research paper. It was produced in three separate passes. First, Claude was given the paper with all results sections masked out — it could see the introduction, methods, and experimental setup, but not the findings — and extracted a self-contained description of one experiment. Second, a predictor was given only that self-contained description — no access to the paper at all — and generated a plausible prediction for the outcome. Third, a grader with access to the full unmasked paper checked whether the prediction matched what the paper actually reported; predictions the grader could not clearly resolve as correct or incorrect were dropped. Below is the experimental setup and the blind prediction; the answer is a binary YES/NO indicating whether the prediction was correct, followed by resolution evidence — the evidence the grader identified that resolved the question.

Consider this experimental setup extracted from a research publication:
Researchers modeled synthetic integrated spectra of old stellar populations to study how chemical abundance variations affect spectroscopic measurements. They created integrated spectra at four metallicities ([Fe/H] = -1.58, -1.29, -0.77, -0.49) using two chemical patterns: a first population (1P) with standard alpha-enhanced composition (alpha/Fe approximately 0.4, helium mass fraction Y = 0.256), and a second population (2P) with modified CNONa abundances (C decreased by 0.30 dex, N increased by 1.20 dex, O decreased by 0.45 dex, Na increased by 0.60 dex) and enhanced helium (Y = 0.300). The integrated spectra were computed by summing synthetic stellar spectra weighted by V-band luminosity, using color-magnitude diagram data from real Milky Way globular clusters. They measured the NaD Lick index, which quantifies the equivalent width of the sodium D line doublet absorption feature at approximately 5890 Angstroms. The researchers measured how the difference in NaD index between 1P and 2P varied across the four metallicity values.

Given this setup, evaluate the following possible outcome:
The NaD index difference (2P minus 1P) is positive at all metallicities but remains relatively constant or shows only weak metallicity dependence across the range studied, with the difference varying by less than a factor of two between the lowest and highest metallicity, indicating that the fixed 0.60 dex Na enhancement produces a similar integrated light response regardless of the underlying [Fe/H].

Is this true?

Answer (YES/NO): NO